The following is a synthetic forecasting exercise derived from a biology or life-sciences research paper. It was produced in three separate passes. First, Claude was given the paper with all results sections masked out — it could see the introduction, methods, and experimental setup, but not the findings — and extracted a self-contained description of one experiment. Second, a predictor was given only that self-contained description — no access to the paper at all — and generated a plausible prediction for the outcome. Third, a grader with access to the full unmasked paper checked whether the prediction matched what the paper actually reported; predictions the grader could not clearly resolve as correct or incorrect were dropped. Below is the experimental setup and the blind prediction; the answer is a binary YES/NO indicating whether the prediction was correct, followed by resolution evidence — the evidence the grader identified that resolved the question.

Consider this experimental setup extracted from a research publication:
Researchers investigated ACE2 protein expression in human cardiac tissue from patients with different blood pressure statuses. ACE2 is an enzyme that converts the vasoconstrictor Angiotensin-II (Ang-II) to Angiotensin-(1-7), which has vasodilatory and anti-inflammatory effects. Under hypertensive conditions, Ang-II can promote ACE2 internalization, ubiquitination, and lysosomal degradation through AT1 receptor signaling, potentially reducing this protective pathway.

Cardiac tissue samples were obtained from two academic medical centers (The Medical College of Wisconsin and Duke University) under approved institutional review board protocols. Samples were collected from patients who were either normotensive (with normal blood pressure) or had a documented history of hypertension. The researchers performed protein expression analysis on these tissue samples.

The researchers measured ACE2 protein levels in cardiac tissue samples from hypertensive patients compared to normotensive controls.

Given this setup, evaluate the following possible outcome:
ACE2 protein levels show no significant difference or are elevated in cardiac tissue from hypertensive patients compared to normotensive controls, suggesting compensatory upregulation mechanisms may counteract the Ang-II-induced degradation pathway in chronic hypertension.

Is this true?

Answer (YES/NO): NO